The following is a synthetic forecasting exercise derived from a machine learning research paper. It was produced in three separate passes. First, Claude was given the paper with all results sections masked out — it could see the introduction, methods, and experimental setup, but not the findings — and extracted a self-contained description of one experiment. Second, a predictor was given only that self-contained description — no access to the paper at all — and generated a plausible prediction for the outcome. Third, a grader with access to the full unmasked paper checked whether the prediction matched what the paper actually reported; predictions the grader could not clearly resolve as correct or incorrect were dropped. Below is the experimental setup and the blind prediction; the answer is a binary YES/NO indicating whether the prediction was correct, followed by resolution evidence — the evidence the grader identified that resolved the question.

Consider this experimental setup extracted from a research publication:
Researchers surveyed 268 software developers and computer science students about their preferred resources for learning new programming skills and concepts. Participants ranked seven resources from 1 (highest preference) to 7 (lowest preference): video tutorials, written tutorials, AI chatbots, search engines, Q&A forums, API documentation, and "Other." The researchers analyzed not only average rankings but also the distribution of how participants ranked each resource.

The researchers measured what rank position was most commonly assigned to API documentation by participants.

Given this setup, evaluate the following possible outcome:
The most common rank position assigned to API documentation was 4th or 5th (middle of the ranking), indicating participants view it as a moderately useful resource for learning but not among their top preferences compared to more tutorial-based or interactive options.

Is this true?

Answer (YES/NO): NO